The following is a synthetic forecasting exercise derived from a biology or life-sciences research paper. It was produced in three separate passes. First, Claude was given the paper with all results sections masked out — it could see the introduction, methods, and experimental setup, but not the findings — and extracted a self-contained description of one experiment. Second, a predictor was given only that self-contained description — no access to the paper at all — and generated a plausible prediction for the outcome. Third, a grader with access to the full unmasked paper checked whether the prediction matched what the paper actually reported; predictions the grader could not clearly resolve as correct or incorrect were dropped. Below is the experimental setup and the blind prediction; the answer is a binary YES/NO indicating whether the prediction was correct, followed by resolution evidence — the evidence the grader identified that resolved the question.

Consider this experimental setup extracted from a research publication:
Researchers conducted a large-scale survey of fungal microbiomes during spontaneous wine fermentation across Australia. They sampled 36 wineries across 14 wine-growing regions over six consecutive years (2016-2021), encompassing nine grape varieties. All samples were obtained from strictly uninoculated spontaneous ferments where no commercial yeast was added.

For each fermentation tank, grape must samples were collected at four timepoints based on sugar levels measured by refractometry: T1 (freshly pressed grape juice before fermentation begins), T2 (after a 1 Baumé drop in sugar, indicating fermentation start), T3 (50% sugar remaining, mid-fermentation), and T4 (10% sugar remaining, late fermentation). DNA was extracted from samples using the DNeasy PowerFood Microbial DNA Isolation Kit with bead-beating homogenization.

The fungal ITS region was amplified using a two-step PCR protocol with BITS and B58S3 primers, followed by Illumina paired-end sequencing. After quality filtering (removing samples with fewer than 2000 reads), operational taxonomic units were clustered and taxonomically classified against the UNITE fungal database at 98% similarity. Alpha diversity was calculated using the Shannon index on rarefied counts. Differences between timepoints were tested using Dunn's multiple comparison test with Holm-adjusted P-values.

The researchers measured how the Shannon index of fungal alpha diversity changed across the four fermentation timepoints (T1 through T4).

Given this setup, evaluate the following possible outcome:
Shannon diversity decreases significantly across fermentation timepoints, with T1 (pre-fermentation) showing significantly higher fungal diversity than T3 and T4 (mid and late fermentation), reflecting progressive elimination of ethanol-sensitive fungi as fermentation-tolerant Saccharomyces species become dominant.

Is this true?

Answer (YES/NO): YES